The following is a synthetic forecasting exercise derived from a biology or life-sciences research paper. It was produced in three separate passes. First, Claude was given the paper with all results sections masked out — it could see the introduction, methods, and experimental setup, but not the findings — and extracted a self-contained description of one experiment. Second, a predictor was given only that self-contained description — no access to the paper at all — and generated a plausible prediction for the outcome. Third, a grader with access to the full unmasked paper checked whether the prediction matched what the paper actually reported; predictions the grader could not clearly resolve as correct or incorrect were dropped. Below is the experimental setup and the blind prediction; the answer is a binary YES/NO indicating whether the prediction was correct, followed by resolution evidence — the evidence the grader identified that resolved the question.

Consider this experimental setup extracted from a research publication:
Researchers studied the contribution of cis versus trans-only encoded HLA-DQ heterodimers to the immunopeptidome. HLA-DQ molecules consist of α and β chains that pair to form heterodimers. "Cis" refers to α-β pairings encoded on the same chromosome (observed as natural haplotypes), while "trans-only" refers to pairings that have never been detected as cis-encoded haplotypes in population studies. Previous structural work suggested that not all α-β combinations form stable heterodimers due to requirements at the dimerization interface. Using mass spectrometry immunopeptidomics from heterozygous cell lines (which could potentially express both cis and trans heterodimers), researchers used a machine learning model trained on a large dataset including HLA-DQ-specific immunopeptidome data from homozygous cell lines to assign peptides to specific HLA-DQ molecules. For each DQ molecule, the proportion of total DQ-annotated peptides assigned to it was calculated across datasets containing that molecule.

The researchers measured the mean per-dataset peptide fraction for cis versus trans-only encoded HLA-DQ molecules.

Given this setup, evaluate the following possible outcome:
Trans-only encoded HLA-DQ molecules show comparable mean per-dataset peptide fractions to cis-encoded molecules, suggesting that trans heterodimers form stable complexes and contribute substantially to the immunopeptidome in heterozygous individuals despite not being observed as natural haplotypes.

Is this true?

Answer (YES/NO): NO